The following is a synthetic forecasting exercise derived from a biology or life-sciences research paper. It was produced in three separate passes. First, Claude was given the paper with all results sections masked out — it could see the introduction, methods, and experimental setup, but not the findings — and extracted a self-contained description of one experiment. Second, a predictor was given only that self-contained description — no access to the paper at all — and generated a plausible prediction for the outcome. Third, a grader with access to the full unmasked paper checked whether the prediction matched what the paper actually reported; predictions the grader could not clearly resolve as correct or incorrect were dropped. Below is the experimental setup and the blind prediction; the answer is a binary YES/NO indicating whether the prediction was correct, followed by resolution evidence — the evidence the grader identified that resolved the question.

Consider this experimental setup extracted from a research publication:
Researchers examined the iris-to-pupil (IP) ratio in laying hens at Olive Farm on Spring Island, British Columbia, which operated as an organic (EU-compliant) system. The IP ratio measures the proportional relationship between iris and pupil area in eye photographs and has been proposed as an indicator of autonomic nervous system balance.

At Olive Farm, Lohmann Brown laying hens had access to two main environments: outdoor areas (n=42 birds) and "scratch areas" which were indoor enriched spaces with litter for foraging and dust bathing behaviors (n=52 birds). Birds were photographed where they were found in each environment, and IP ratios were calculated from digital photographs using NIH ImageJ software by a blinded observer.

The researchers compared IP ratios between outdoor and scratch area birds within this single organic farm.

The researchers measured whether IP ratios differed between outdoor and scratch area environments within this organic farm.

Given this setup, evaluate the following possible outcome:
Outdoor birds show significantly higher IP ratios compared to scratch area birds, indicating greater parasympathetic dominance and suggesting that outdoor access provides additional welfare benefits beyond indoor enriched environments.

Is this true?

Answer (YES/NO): YES